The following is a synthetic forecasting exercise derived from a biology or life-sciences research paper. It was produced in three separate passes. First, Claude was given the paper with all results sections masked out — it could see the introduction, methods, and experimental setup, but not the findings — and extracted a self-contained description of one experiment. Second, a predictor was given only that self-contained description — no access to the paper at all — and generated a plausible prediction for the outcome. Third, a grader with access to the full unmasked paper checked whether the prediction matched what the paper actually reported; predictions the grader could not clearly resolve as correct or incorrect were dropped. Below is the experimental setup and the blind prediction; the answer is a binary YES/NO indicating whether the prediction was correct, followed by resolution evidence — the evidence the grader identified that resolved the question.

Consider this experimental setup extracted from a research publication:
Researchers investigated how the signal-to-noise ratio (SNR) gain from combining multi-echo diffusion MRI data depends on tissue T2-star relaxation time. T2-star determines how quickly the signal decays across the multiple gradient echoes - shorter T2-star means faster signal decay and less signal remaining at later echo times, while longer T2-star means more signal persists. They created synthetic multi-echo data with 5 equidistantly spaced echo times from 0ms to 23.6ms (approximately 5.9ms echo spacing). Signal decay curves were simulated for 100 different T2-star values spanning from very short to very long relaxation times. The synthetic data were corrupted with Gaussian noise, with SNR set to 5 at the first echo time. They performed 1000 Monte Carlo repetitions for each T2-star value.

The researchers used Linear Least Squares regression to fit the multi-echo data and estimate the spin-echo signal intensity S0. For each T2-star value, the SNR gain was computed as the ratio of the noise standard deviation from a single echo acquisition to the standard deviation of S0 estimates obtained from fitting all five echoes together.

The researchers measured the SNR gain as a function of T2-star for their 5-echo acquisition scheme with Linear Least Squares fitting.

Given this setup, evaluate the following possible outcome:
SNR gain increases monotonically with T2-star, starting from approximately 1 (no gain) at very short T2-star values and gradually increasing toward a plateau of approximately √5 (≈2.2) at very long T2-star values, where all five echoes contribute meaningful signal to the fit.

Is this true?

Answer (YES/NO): NO